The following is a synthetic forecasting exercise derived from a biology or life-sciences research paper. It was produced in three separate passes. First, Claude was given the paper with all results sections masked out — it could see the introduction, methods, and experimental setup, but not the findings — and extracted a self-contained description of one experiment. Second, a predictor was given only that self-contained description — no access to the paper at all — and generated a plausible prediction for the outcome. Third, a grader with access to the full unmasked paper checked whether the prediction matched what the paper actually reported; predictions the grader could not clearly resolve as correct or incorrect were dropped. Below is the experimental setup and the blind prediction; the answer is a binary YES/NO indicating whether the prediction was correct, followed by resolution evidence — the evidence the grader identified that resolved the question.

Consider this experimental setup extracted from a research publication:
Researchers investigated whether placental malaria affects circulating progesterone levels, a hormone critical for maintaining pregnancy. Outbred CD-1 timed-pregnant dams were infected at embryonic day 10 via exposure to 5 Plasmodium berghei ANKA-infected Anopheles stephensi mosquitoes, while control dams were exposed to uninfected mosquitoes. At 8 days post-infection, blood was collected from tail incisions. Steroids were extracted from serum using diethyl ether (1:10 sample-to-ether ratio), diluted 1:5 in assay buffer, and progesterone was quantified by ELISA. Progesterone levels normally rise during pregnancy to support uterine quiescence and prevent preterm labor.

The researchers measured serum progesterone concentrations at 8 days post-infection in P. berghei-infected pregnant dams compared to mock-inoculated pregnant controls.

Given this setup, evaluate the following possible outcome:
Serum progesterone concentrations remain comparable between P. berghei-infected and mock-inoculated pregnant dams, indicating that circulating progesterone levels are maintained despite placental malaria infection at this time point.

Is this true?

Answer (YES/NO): NO